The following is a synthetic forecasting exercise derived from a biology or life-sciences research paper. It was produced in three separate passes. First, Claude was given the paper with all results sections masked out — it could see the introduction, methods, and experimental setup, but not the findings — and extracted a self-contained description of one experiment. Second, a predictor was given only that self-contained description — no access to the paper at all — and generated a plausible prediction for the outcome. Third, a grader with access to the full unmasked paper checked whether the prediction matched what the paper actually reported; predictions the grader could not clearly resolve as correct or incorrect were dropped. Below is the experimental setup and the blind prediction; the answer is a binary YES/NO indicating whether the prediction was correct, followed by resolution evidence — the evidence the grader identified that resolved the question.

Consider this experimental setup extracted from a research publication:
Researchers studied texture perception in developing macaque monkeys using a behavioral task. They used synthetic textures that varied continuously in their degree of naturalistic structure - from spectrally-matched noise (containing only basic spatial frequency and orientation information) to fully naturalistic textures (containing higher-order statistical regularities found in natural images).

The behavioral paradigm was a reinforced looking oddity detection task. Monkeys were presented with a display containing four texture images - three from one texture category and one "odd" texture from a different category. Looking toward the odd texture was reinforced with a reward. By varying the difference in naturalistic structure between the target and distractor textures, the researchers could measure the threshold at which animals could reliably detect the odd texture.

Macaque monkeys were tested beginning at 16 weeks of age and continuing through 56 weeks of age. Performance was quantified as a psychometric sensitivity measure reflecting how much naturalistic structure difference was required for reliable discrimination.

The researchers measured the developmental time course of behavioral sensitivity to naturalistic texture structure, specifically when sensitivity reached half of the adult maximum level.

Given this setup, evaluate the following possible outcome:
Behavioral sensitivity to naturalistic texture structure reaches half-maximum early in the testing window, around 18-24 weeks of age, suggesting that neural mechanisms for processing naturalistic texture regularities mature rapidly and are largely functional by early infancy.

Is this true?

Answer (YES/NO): YES